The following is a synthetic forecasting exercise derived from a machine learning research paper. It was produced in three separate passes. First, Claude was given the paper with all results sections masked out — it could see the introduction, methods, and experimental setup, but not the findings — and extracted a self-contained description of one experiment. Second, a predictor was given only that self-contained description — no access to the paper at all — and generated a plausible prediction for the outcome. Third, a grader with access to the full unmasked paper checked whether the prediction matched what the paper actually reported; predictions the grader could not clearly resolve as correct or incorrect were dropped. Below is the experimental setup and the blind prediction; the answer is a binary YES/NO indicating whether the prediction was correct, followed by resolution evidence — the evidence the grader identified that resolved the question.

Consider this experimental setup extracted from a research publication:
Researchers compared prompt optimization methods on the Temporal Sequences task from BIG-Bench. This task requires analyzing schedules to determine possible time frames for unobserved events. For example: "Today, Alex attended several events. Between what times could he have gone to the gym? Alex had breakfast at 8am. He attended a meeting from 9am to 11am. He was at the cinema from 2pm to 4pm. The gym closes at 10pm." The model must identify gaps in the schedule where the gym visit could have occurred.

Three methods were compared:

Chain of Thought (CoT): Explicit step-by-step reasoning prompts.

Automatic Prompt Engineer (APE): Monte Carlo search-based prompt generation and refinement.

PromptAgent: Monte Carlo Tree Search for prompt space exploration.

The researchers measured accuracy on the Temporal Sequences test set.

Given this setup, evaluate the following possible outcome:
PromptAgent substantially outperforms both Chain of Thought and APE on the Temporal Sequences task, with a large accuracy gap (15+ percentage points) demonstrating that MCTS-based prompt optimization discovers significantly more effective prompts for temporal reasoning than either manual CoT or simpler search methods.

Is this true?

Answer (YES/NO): NO